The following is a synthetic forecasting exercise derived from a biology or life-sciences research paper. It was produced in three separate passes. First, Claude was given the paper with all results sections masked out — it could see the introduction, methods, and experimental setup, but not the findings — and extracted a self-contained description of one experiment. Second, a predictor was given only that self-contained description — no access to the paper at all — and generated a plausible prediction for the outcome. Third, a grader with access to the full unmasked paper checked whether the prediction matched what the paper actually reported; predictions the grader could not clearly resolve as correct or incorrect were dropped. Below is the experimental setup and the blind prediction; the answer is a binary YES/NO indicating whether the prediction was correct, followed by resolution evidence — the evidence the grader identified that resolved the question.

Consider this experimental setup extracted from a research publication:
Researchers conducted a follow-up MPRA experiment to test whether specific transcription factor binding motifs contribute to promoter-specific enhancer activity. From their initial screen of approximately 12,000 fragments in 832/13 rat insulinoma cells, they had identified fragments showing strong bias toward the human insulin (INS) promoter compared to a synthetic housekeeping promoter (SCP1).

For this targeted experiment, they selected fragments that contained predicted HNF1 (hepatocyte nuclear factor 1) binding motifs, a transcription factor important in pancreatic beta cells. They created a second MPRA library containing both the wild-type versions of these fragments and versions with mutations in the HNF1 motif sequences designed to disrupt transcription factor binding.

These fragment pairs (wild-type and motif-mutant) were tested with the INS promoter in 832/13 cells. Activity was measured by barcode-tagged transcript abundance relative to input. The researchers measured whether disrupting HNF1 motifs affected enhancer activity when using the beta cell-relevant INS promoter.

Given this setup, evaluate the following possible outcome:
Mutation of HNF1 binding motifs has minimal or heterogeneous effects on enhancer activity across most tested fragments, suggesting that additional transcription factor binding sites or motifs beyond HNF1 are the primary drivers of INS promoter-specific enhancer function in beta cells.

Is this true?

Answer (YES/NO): NO